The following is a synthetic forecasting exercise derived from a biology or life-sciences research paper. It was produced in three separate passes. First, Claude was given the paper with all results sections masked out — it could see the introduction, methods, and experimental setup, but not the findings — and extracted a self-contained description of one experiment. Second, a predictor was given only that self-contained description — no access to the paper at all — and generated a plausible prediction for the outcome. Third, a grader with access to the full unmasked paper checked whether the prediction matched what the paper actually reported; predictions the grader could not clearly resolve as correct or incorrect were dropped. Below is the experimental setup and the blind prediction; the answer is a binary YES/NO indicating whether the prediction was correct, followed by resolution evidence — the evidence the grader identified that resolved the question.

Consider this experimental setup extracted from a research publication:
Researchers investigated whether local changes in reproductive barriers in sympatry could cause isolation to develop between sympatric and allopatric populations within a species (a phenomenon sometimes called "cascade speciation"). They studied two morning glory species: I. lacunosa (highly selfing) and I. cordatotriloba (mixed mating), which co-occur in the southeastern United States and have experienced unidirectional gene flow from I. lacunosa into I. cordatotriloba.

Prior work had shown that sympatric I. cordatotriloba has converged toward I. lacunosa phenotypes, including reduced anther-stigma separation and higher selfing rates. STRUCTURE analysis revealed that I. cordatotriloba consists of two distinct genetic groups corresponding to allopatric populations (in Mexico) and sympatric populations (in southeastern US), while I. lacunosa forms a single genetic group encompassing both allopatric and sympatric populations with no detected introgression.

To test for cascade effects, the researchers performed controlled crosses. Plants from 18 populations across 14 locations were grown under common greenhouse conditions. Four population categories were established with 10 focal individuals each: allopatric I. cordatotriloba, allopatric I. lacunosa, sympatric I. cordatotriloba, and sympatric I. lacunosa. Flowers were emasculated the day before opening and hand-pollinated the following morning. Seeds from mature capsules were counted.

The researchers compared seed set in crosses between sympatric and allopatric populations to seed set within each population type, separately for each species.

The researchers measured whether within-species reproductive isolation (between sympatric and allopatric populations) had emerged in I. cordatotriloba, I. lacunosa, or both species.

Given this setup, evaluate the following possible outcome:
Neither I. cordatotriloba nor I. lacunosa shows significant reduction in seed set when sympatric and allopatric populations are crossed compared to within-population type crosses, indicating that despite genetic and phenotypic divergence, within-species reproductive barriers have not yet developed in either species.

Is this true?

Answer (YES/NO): NO